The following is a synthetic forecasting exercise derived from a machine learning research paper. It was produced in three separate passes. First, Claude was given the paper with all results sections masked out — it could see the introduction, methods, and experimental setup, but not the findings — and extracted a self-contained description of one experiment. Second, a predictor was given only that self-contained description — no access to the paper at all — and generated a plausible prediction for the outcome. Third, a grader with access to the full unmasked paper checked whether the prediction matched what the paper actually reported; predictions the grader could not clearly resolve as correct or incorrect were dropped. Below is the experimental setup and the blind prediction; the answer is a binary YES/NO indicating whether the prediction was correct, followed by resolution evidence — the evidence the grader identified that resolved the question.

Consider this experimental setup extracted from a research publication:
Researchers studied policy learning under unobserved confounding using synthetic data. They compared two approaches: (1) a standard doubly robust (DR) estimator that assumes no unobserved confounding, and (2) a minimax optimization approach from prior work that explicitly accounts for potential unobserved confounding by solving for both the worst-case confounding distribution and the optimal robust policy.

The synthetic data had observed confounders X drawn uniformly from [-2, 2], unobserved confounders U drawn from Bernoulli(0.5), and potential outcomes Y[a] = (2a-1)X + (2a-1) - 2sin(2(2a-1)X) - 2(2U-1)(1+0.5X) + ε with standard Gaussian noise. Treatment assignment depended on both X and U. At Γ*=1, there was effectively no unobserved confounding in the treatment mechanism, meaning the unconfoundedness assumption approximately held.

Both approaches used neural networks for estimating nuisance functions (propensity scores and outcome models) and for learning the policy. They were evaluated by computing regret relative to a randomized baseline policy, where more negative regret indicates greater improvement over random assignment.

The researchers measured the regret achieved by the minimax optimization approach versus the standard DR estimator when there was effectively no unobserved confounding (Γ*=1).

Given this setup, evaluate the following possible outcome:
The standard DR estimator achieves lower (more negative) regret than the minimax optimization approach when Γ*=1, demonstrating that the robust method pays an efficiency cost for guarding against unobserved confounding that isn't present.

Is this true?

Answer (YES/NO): YES